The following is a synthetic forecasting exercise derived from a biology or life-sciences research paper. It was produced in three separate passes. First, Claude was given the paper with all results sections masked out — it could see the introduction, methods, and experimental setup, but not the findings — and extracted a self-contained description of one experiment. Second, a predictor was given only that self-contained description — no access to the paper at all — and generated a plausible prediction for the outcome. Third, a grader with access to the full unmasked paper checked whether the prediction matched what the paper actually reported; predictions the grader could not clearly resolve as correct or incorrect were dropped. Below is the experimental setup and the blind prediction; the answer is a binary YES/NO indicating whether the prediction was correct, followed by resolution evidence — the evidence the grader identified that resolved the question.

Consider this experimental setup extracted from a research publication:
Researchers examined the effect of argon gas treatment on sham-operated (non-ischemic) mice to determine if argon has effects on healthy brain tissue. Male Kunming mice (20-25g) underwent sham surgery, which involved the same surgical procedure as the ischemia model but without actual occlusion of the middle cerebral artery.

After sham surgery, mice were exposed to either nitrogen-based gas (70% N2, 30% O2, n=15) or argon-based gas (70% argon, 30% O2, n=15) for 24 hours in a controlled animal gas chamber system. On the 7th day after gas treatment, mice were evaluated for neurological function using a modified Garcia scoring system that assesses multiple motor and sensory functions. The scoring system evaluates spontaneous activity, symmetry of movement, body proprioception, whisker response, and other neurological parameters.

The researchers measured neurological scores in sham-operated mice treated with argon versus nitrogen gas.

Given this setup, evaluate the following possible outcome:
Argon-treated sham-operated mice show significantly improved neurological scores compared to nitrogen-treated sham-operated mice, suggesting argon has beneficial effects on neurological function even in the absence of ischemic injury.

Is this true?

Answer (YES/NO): NO